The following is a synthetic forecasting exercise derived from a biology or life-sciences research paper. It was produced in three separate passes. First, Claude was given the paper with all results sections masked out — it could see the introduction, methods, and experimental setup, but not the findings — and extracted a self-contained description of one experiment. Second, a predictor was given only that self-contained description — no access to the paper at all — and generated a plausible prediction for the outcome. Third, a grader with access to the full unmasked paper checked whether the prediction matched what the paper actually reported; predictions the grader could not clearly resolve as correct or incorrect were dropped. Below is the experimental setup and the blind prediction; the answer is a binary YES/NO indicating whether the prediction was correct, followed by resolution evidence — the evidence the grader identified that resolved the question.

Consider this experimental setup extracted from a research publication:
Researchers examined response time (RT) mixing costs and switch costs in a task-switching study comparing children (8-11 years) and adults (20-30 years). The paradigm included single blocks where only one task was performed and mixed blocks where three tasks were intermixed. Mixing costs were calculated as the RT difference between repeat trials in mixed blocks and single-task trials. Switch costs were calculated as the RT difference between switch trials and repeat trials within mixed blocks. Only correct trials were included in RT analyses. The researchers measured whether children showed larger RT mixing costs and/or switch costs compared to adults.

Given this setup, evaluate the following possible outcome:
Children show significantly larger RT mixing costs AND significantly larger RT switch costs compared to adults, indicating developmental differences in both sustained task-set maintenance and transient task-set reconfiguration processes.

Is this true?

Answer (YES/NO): NO